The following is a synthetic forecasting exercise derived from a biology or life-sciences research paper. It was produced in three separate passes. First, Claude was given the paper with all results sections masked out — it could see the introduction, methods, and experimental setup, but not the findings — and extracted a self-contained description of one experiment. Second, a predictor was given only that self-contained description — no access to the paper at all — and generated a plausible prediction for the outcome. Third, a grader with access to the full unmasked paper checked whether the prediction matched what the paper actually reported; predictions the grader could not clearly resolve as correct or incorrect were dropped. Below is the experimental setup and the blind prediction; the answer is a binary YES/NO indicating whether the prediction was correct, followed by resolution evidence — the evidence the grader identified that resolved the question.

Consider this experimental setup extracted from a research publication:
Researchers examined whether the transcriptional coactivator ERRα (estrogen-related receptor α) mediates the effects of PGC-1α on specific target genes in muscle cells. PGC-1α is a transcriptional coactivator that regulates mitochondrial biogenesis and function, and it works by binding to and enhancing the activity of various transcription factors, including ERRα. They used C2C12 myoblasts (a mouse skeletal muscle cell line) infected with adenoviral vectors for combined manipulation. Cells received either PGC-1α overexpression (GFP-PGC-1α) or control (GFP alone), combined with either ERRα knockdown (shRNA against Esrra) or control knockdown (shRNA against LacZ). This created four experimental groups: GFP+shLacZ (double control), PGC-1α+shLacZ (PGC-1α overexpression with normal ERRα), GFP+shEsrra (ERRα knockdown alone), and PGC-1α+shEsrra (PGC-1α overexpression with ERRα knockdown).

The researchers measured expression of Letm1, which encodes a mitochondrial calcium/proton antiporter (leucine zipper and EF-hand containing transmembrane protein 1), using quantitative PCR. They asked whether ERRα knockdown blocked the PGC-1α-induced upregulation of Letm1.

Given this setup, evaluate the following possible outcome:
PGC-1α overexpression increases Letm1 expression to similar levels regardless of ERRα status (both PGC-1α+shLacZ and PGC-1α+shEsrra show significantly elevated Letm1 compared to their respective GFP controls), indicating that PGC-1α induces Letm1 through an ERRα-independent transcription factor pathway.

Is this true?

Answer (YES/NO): NO